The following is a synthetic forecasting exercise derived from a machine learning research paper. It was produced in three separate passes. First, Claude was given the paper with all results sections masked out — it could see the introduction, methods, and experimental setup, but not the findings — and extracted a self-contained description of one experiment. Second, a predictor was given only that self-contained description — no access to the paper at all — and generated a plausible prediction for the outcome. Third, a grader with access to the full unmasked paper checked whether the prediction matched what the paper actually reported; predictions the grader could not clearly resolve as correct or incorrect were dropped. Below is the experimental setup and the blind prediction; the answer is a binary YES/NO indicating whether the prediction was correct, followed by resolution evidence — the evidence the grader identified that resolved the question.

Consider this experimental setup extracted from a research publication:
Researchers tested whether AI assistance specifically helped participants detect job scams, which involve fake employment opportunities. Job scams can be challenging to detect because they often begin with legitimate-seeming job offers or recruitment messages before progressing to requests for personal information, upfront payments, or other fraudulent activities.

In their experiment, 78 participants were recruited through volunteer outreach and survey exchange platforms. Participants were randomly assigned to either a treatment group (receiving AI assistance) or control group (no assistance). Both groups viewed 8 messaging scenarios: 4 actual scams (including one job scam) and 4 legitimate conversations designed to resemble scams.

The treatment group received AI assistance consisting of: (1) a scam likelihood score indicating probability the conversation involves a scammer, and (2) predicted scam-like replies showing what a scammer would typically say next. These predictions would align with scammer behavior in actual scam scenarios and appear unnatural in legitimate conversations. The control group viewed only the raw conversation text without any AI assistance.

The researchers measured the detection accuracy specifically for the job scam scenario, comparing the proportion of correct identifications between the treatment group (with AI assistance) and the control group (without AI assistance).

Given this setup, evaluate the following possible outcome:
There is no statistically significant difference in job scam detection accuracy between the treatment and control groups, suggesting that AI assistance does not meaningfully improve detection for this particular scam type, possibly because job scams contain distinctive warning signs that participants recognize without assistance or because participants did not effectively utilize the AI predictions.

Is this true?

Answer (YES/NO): NO